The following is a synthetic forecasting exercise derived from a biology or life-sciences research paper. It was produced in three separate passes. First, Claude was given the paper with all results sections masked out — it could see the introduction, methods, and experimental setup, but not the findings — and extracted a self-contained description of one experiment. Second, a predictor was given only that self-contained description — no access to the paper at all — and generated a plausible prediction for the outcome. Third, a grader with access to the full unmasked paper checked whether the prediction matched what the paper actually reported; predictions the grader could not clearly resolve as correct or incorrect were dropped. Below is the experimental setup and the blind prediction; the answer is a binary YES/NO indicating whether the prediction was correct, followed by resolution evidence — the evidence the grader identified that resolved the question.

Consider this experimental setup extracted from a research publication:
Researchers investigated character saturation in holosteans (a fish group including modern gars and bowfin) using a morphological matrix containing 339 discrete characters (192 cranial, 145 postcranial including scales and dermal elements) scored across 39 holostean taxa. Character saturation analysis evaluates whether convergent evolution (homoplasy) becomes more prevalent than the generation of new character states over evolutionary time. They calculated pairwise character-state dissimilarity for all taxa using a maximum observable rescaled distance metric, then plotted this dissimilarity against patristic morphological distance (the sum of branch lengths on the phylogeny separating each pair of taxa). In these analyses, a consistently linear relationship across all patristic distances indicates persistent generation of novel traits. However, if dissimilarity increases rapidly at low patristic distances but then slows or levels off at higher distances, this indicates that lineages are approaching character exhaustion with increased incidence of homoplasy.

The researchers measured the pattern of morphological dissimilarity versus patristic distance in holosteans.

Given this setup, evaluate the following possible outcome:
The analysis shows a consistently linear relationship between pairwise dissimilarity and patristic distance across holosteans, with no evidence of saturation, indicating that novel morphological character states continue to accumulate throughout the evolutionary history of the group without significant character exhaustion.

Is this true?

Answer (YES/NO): NO